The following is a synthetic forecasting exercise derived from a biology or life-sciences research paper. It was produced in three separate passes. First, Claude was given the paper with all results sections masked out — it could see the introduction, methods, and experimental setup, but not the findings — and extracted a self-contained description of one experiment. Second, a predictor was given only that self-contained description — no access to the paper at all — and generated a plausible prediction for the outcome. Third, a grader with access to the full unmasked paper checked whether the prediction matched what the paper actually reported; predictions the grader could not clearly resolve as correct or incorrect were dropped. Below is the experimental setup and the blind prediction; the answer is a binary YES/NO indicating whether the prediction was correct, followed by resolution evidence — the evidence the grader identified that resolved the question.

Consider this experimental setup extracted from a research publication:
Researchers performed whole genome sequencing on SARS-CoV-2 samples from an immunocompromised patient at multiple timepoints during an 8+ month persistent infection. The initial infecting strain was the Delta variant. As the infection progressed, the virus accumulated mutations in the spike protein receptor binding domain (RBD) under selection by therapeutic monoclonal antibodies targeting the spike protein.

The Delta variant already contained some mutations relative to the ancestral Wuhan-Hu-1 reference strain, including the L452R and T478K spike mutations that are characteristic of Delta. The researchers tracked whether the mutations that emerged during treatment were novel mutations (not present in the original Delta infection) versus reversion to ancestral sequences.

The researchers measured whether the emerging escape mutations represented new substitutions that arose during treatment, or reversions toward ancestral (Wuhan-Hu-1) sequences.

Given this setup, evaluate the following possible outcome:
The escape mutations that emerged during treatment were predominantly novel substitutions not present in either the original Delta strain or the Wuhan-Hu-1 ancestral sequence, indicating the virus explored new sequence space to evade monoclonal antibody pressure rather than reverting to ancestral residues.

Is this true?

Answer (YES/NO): YES